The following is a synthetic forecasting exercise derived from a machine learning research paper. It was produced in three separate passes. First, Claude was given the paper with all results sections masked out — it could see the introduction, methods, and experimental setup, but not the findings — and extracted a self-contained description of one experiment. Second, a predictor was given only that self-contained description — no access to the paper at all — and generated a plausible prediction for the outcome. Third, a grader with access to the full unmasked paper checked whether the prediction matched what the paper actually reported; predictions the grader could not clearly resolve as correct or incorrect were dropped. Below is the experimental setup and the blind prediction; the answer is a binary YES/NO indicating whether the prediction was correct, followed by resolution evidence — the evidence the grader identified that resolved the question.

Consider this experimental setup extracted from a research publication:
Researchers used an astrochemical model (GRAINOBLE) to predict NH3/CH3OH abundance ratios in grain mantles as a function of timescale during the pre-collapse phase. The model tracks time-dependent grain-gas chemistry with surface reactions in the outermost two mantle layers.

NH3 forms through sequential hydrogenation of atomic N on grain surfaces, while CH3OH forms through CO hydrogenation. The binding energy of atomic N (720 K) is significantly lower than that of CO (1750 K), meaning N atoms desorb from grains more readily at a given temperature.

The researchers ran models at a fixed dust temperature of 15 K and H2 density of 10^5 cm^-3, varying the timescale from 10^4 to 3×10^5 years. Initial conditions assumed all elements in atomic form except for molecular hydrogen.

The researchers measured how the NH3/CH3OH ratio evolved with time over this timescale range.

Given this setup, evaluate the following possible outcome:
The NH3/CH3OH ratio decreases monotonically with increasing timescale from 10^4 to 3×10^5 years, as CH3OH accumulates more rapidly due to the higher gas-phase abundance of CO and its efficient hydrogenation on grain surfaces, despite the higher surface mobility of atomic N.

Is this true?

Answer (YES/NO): YES